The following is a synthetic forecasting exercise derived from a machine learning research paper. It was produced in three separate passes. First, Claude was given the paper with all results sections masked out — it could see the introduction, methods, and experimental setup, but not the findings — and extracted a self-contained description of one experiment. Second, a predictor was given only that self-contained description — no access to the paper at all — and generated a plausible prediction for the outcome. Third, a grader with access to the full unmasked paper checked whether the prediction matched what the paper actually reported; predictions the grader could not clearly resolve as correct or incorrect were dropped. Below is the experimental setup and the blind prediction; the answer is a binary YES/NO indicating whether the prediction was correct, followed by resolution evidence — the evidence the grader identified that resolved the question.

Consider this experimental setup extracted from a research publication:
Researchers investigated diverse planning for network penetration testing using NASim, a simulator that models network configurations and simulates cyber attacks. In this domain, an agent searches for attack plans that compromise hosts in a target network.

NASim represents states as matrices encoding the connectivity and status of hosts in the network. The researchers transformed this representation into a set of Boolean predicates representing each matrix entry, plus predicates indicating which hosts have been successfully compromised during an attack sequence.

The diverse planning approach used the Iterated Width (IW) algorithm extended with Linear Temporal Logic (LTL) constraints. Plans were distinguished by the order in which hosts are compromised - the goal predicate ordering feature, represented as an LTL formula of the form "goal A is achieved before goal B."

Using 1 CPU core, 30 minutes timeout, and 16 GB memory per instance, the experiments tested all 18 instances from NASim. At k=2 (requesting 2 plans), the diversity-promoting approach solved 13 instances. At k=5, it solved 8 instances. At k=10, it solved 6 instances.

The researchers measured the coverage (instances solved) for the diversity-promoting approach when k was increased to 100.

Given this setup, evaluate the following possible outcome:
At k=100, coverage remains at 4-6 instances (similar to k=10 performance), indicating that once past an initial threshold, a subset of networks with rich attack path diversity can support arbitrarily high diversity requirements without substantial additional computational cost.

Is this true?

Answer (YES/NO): NO